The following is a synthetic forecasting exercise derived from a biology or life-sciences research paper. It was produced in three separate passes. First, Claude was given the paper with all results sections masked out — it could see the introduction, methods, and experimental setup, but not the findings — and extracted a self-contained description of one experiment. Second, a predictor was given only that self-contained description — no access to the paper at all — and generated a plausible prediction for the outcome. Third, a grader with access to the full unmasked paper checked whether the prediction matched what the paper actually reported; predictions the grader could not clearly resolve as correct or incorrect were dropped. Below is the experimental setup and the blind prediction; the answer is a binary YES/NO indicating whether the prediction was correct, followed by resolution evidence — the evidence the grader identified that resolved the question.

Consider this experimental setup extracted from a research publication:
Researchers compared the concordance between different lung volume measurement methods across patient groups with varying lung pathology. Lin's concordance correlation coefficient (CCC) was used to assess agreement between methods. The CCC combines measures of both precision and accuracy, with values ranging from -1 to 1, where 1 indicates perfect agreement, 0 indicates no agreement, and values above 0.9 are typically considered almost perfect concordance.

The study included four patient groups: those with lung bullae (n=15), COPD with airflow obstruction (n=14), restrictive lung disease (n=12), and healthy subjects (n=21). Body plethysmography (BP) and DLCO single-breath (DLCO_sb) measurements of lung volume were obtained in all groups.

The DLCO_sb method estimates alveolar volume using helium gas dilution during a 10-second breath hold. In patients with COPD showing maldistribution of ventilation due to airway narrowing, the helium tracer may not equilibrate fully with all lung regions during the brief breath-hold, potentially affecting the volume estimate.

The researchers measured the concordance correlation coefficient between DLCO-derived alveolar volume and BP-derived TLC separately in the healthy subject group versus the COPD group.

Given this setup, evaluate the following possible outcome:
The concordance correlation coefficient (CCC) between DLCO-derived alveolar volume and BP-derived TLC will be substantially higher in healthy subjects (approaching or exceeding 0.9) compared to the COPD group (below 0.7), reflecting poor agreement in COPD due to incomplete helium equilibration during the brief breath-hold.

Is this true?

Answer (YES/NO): NO